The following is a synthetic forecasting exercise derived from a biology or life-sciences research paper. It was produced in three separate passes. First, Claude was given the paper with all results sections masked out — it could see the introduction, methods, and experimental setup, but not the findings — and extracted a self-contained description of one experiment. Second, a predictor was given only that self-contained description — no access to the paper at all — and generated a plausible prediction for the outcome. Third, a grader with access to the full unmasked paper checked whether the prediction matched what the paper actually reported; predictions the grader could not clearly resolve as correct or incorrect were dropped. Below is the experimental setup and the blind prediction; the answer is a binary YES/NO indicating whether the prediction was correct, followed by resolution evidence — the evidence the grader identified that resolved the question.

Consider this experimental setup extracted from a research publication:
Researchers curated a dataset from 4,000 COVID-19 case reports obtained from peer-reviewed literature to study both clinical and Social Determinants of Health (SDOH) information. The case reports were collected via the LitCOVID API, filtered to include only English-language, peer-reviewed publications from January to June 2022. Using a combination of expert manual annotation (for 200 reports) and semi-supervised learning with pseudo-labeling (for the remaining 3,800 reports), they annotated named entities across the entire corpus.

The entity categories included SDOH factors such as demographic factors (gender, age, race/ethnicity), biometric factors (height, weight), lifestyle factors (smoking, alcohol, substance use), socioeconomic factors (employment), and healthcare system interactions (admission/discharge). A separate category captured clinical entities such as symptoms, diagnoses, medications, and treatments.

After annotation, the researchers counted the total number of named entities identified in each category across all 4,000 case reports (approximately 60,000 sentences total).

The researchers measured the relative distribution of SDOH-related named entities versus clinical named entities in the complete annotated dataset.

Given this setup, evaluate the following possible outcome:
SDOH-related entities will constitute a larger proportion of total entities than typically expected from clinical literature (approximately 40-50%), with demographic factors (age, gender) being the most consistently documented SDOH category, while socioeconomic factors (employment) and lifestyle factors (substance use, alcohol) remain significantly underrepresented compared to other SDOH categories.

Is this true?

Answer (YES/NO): NO